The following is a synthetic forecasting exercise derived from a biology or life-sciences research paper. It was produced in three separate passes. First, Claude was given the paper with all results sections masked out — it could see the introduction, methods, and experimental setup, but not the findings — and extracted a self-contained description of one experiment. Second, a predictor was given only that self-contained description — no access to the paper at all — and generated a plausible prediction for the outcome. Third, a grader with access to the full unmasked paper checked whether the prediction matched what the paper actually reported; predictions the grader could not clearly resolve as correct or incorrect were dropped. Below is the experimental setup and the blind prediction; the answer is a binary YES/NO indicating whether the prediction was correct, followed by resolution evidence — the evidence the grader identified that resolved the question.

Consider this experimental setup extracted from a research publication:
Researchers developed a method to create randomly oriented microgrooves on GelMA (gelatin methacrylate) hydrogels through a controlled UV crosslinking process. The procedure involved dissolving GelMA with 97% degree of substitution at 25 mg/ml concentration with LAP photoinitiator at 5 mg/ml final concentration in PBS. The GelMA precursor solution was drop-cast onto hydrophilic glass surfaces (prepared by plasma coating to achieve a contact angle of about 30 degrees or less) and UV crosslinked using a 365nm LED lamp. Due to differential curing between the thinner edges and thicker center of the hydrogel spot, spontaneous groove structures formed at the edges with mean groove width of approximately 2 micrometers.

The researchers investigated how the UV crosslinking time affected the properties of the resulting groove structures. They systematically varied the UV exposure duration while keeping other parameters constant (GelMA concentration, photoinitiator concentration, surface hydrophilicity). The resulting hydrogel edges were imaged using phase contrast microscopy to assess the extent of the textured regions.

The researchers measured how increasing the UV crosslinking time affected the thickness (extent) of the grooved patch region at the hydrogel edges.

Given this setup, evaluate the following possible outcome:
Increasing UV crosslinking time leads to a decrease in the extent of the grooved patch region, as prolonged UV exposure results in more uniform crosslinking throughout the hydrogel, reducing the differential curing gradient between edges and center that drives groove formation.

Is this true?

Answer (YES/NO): NO